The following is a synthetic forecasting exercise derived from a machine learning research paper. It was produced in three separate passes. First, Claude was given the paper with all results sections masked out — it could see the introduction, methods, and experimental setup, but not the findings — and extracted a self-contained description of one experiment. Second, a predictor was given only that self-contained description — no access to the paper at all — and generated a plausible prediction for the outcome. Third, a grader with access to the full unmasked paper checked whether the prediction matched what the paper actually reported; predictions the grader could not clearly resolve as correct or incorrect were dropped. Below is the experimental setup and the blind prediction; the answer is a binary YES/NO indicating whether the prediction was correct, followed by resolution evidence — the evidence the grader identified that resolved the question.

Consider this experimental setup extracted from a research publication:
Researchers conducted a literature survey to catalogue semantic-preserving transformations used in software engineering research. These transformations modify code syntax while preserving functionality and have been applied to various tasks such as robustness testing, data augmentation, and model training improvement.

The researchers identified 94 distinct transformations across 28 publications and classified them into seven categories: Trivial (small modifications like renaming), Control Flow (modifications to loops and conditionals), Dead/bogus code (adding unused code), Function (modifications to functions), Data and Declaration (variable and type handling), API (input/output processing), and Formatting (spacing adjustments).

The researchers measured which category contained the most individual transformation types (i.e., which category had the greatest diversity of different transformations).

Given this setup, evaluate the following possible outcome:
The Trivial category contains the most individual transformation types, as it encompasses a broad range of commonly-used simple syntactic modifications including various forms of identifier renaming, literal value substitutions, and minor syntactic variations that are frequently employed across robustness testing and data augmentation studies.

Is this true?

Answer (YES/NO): YES